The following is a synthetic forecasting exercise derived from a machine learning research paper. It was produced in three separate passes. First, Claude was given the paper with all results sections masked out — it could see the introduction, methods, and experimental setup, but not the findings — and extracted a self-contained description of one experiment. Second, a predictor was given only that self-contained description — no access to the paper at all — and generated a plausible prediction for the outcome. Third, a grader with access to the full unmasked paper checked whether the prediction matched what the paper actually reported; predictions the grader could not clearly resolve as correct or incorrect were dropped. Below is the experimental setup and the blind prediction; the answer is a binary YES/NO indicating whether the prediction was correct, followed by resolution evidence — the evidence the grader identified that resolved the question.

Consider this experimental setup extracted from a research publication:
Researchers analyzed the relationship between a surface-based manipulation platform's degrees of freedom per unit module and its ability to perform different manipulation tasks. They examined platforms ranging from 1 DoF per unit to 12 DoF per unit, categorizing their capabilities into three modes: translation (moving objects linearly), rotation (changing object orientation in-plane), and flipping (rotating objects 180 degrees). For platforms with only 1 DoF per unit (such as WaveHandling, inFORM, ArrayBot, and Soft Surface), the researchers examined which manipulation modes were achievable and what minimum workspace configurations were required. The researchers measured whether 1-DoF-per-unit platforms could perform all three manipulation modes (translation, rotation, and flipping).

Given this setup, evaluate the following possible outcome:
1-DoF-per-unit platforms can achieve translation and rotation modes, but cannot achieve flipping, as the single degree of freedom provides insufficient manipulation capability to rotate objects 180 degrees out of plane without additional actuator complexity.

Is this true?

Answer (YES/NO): NO